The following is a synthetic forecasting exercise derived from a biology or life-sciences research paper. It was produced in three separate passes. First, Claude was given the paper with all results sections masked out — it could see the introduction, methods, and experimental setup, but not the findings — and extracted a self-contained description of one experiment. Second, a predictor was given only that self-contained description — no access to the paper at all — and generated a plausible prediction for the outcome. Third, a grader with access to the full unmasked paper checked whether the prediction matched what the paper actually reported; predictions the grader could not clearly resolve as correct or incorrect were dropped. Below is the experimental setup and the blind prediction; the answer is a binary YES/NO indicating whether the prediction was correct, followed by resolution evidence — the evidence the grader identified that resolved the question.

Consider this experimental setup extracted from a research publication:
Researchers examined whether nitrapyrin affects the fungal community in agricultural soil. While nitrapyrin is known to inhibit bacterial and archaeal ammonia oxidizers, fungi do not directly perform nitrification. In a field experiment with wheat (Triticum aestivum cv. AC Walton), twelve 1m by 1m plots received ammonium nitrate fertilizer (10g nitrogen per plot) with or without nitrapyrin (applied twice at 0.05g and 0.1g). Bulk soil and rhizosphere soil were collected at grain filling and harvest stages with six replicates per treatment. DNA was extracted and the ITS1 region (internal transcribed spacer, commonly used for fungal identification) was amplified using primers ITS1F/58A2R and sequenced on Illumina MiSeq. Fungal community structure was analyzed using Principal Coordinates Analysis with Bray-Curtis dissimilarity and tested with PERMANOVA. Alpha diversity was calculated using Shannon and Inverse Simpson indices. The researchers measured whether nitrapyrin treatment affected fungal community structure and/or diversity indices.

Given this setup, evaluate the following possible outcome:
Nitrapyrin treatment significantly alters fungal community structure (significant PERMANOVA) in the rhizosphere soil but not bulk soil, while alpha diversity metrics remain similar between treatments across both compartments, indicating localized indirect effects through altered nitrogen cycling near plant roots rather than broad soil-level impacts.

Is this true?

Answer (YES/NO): NO